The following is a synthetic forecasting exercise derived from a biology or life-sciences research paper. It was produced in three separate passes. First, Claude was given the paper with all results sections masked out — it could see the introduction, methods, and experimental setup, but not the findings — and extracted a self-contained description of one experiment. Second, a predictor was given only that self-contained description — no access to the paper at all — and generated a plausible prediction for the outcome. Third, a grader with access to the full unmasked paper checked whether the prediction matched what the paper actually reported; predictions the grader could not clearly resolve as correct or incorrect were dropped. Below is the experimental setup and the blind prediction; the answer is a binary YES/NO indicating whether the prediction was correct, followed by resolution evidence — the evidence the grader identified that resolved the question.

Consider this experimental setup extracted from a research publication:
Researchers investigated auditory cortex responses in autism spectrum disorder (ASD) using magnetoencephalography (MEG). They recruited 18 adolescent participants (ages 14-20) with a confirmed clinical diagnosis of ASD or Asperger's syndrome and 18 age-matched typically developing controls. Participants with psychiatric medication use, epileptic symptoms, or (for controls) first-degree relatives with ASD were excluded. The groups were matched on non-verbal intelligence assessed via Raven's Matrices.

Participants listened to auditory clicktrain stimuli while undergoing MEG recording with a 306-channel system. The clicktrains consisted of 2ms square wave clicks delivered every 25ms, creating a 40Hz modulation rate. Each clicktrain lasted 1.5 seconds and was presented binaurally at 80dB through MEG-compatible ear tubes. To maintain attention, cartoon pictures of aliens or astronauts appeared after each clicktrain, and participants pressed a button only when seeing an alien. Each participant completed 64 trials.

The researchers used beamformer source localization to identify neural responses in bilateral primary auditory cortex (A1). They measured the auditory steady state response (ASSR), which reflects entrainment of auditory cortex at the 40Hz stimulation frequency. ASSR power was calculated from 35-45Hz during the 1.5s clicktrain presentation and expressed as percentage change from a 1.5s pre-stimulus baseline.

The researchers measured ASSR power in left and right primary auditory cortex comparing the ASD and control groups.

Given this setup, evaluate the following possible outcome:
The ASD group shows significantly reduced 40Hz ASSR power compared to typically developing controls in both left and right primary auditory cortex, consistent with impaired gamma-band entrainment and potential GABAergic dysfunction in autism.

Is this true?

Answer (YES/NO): YES